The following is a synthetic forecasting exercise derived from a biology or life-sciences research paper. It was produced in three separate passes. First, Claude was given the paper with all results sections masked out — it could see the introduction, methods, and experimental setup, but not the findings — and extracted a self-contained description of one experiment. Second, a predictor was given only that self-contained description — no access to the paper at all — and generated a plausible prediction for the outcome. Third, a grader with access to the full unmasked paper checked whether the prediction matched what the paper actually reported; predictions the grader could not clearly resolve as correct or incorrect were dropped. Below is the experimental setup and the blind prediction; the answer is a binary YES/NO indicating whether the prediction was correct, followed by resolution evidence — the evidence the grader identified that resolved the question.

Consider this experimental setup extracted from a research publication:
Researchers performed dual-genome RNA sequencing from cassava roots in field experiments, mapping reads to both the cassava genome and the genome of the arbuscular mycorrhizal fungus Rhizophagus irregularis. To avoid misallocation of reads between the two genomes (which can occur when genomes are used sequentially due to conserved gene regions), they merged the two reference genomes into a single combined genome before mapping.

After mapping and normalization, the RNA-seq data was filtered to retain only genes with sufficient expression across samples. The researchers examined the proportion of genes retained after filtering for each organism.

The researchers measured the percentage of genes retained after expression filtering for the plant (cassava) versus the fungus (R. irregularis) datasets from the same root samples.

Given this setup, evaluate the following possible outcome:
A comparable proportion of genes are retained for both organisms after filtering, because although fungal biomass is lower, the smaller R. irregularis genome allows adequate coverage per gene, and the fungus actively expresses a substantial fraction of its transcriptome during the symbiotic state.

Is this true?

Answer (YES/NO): NO